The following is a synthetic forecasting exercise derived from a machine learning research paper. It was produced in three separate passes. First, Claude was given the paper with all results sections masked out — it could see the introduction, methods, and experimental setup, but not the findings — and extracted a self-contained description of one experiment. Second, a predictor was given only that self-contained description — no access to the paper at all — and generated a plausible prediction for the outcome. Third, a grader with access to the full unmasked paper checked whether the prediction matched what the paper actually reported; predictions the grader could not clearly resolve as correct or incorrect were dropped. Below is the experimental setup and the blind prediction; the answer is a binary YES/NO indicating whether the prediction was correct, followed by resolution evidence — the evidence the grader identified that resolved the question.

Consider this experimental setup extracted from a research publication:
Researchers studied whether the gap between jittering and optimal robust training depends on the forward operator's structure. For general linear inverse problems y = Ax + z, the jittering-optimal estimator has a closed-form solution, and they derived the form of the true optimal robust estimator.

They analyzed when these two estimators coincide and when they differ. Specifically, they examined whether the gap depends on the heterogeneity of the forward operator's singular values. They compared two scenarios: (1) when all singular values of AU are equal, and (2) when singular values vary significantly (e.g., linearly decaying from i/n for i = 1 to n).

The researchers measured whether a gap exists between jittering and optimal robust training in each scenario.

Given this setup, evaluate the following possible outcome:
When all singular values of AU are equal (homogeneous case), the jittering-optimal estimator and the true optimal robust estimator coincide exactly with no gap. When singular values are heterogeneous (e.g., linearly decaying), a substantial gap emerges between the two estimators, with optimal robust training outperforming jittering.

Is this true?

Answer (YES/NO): NO